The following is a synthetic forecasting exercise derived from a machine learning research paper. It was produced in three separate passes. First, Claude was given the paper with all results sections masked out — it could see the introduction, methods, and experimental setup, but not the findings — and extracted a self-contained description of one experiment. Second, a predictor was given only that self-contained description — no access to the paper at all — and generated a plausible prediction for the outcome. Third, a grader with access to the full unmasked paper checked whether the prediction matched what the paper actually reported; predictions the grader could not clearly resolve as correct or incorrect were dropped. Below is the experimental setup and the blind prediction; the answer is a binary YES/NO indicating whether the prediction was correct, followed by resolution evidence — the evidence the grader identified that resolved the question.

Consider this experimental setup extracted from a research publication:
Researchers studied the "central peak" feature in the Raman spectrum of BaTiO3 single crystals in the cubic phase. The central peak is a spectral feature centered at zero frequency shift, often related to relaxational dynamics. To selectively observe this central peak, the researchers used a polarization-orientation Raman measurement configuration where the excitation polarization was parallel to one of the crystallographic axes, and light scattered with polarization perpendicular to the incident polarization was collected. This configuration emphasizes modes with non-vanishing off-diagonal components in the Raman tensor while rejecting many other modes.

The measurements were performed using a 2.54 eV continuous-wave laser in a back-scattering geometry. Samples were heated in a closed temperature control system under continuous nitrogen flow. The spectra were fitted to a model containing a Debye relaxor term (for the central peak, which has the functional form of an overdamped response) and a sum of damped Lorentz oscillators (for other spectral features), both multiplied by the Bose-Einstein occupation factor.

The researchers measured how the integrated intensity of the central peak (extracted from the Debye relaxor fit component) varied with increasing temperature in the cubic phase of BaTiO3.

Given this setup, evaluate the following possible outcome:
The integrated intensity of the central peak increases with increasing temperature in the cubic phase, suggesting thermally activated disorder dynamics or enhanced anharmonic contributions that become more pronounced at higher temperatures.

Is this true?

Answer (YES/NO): NO